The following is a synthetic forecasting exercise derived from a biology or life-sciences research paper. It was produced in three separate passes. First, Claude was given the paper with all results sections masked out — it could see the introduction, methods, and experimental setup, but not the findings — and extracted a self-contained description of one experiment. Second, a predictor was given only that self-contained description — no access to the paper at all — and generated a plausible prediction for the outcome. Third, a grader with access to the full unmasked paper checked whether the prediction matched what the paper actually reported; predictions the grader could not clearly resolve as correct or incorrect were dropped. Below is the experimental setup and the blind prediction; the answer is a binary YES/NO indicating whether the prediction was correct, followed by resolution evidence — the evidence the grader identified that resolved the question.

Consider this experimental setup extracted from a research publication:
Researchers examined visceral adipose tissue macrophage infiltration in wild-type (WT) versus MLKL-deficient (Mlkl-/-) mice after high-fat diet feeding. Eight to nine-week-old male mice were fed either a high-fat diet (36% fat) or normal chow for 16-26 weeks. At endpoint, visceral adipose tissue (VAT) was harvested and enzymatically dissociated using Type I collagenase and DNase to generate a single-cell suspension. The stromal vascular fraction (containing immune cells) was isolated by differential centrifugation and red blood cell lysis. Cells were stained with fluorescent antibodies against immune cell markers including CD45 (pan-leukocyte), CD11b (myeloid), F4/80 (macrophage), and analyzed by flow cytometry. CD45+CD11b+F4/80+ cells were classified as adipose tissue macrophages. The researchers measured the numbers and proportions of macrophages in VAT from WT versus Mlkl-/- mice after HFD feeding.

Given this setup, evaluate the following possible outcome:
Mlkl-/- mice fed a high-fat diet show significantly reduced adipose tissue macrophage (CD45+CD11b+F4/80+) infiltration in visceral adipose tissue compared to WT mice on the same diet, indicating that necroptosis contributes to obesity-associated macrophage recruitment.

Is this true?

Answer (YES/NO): NO